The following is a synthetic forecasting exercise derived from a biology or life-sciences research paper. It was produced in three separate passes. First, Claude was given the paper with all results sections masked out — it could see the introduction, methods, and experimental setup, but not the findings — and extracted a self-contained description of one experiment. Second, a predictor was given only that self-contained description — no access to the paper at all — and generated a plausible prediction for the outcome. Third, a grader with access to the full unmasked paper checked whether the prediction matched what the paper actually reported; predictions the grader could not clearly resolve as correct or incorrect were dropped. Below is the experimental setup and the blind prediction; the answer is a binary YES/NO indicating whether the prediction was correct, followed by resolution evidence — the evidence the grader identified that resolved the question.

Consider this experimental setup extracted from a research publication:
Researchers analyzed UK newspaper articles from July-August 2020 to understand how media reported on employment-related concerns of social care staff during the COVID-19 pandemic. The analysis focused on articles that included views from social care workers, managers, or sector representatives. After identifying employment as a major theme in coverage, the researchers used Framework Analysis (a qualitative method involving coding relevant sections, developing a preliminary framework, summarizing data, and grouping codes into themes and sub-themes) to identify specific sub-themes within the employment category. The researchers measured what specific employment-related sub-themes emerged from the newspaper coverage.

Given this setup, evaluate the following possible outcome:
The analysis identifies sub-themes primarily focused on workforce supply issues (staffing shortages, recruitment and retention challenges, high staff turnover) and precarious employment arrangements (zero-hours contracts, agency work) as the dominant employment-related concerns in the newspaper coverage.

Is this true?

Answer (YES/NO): NO